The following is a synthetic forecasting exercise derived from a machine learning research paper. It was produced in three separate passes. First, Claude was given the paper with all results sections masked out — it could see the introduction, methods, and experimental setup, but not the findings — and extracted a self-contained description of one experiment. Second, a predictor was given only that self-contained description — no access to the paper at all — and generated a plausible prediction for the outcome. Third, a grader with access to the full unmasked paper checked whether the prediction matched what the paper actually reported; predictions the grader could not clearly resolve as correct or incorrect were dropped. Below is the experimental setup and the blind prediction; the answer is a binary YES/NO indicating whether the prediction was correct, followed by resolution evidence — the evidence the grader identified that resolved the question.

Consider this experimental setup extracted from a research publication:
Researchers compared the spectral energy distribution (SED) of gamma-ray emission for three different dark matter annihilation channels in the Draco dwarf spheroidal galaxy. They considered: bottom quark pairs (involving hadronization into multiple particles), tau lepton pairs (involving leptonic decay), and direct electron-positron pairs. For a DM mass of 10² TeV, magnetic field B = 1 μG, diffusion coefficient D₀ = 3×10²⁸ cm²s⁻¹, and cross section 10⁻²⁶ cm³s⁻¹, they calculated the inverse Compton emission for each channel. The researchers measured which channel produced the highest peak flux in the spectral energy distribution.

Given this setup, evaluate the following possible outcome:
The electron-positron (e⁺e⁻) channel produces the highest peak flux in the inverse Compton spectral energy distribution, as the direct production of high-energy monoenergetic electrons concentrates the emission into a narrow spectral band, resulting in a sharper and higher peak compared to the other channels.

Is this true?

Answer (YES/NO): YES